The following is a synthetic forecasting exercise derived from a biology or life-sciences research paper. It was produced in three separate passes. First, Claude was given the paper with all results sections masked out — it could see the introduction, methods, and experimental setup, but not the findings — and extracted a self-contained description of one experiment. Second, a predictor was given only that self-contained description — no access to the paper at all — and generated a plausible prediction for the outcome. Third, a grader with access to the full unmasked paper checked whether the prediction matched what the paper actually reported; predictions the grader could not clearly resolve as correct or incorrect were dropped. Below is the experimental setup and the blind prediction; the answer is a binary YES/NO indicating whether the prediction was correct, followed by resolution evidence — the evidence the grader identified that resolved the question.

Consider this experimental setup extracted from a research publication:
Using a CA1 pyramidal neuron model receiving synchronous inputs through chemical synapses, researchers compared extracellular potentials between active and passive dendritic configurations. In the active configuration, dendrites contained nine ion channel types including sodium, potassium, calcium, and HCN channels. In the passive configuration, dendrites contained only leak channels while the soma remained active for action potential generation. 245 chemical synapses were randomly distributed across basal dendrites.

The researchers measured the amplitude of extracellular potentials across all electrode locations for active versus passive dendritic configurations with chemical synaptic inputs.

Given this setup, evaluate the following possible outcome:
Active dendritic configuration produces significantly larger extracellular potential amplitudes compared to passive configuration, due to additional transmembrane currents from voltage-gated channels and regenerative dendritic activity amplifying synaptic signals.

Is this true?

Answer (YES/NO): NO